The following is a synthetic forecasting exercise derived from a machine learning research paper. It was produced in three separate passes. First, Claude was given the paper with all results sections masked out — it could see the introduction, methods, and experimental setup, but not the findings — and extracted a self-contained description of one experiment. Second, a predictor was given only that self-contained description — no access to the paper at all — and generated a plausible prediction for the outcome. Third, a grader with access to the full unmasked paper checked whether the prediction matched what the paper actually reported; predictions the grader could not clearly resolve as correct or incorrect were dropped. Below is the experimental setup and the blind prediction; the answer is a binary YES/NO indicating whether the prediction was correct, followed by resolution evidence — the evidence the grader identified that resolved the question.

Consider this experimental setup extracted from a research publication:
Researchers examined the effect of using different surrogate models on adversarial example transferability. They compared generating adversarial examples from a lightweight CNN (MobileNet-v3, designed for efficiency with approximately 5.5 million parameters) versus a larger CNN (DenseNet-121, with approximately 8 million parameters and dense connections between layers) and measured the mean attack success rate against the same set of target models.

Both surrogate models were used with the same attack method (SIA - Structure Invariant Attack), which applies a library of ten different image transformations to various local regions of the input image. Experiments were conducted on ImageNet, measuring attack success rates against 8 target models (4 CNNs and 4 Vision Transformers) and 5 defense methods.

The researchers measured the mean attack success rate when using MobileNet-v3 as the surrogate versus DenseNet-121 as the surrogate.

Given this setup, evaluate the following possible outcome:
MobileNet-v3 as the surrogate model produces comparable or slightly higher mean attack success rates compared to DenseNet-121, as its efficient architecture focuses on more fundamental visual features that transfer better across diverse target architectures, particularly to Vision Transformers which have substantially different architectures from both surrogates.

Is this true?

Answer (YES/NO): NO